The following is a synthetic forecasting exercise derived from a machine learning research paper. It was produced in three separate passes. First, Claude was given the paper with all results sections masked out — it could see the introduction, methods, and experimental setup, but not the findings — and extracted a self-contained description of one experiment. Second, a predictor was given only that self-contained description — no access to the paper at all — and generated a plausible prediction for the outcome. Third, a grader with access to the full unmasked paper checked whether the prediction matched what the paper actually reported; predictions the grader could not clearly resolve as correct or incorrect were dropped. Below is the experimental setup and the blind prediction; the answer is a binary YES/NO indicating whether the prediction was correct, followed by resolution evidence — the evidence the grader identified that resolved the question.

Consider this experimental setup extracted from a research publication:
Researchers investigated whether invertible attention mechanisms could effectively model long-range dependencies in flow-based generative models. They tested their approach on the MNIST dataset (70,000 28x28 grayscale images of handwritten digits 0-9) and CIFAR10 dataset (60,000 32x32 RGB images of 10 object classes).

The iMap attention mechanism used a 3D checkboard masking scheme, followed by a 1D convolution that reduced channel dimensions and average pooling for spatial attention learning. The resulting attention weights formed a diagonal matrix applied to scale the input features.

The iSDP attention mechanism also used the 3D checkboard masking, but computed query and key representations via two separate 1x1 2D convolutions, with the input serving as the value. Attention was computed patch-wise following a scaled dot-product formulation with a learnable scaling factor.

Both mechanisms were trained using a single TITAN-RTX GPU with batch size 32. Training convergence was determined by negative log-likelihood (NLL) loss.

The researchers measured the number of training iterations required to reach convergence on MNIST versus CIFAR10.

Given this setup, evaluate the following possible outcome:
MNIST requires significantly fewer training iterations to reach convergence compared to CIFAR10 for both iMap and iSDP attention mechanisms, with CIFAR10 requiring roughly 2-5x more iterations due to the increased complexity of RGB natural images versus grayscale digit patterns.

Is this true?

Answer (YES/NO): NO